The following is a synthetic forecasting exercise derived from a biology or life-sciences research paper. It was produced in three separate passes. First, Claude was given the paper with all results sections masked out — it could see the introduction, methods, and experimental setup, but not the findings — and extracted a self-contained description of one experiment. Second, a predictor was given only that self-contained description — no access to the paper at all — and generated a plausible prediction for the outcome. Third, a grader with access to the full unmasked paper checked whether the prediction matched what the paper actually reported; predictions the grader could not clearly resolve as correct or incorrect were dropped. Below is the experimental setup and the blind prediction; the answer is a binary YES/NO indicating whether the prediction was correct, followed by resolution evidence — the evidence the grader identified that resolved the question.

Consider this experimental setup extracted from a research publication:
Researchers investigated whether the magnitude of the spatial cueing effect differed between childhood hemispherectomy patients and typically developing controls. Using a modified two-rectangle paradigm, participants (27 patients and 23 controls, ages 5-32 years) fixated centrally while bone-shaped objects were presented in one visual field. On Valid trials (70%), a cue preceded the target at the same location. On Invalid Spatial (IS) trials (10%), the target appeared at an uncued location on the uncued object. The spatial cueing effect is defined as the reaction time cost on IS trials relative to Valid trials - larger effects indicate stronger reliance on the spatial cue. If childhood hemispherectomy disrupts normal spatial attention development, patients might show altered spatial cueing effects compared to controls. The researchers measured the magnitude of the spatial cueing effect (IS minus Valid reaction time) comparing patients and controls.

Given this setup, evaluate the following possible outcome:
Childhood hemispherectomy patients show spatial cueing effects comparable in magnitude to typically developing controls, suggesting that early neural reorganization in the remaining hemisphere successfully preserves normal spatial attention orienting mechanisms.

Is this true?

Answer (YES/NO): NO